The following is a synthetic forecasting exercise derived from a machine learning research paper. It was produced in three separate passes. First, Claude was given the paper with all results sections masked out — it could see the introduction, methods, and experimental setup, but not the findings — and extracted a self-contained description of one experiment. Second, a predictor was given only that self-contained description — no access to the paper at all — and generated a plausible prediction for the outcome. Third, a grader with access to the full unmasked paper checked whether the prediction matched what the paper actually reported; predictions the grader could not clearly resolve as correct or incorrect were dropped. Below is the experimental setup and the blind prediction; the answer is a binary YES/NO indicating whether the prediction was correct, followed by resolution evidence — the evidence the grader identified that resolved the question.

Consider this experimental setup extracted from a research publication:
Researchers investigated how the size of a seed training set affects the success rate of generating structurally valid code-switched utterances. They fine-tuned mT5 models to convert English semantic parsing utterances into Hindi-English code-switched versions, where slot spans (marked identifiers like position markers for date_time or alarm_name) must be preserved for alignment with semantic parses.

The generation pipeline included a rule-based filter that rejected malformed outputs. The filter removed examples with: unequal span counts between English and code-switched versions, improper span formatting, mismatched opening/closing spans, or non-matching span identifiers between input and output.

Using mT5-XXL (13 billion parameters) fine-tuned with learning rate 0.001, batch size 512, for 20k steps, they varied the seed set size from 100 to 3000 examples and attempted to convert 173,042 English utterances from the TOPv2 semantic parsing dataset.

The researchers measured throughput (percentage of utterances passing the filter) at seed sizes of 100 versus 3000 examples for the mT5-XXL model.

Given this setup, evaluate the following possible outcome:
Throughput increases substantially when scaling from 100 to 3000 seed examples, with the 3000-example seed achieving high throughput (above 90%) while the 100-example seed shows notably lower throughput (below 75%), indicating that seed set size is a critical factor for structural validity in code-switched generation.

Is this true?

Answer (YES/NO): NO